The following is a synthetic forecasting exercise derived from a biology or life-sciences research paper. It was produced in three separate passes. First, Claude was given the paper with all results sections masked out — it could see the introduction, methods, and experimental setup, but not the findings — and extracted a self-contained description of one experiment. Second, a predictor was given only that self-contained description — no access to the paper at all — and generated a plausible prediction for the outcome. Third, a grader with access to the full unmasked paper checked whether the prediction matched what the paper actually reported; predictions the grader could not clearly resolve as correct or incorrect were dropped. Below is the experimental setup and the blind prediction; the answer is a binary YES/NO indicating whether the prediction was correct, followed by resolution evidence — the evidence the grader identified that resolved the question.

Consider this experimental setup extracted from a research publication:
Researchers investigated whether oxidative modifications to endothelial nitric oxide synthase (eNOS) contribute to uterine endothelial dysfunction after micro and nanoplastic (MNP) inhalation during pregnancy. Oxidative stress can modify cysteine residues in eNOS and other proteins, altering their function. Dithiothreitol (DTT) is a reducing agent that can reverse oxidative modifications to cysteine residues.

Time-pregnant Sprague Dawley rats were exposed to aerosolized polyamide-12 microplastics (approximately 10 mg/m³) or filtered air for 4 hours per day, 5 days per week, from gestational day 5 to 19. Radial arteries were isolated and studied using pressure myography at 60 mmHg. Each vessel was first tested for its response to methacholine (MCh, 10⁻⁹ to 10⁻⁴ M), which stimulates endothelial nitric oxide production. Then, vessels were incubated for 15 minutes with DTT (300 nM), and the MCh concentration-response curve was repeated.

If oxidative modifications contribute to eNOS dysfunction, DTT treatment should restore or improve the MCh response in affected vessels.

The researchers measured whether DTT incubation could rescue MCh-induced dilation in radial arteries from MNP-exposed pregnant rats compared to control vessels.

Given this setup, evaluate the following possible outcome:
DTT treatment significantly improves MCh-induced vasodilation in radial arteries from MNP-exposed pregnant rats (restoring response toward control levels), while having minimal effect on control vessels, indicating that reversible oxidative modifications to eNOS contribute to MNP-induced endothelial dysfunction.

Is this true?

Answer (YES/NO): YES